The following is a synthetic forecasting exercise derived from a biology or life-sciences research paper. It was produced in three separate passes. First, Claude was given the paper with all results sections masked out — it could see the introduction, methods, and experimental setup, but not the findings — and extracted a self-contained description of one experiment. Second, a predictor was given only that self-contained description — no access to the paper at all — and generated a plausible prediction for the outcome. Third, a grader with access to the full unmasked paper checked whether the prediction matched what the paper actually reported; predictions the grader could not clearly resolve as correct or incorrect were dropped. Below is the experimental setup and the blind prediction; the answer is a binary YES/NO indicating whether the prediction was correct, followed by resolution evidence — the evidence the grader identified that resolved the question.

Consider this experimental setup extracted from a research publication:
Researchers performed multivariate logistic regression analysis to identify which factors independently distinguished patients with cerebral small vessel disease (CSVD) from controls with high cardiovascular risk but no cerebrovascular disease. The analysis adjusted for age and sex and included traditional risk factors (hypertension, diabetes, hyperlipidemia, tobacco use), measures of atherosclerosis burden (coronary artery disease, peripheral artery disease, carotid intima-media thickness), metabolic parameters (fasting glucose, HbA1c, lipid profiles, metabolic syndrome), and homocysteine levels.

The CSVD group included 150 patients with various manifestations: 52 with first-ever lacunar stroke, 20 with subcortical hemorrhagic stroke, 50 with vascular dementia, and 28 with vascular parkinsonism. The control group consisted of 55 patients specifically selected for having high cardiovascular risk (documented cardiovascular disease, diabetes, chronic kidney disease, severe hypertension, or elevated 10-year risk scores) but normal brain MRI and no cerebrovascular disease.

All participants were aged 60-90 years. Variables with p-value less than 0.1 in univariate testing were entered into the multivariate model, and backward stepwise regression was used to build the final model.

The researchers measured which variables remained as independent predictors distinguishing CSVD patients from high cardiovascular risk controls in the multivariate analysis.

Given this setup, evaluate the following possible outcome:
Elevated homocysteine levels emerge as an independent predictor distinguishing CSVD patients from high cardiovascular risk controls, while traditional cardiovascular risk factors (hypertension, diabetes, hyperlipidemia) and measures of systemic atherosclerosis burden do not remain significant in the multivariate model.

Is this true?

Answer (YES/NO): NO